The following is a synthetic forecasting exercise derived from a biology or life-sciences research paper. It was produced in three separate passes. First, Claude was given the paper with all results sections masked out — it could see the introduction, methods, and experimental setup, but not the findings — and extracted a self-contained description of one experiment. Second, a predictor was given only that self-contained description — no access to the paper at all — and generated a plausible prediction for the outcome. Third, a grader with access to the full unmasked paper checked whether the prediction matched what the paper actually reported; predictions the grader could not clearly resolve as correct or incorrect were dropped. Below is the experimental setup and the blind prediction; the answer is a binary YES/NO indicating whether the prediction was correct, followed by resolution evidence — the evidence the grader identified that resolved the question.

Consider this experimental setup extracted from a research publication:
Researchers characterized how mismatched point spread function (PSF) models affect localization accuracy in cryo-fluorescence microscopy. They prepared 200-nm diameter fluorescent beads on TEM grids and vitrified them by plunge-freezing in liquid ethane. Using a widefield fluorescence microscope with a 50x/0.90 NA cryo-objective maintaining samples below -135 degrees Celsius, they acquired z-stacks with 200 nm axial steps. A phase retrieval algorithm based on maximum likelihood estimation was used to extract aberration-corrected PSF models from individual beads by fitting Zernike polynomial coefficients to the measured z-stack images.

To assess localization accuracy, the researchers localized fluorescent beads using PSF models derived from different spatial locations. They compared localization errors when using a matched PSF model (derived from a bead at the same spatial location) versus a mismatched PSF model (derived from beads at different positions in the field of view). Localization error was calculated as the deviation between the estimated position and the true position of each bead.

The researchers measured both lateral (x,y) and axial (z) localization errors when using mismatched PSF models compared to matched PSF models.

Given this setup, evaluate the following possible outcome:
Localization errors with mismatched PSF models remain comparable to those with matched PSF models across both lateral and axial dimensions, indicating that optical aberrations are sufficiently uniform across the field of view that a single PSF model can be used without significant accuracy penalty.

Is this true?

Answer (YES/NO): NO